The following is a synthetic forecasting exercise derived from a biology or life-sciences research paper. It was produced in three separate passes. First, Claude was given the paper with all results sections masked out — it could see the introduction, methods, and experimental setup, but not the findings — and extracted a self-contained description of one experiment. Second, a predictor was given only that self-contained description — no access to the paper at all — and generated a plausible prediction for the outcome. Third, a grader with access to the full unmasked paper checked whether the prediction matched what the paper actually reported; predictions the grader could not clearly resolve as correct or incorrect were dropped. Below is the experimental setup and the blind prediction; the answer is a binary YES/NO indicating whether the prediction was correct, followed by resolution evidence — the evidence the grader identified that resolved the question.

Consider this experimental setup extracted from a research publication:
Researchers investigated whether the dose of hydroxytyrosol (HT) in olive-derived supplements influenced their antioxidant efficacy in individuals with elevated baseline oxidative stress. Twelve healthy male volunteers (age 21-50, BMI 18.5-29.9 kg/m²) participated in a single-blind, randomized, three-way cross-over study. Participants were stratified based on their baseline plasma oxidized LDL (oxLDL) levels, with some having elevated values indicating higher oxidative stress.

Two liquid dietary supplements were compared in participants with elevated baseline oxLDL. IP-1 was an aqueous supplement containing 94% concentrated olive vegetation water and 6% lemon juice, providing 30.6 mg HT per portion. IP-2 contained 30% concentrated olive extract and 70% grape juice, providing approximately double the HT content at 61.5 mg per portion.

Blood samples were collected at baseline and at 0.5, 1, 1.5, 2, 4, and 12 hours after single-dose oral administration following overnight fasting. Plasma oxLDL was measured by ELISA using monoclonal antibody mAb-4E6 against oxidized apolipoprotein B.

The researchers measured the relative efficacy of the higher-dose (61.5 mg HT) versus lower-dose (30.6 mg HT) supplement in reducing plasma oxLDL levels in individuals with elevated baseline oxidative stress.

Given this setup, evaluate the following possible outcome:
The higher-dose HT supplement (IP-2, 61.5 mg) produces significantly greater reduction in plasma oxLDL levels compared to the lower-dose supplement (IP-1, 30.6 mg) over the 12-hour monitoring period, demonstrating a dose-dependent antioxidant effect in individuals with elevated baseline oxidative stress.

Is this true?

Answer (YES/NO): NO